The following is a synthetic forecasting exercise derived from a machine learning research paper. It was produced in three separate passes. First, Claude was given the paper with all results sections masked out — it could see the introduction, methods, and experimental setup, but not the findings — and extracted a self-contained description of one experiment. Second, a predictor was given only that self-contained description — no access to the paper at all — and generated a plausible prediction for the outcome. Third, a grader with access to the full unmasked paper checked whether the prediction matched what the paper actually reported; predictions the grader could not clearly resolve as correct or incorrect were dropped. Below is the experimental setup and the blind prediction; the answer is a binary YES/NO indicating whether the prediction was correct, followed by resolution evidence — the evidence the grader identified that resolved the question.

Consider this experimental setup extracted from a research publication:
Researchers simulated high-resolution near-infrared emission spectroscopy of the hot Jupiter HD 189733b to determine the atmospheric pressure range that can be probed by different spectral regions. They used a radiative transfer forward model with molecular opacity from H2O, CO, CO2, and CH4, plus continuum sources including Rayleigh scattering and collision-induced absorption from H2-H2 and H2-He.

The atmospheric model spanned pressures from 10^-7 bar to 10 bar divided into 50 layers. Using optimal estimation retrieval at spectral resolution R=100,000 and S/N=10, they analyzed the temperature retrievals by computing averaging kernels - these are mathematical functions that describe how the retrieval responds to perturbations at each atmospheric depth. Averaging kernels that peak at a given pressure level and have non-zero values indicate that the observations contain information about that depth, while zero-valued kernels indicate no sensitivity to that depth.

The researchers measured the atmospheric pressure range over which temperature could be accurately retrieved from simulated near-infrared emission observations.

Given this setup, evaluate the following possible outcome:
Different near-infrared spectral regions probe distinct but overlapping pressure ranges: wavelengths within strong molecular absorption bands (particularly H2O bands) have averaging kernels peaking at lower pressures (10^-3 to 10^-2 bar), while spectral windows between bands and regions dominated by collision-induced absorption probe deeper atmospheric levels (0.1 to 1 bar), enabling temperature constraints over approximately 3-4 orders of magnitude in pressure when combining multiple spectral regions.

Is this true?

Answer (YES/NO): NO